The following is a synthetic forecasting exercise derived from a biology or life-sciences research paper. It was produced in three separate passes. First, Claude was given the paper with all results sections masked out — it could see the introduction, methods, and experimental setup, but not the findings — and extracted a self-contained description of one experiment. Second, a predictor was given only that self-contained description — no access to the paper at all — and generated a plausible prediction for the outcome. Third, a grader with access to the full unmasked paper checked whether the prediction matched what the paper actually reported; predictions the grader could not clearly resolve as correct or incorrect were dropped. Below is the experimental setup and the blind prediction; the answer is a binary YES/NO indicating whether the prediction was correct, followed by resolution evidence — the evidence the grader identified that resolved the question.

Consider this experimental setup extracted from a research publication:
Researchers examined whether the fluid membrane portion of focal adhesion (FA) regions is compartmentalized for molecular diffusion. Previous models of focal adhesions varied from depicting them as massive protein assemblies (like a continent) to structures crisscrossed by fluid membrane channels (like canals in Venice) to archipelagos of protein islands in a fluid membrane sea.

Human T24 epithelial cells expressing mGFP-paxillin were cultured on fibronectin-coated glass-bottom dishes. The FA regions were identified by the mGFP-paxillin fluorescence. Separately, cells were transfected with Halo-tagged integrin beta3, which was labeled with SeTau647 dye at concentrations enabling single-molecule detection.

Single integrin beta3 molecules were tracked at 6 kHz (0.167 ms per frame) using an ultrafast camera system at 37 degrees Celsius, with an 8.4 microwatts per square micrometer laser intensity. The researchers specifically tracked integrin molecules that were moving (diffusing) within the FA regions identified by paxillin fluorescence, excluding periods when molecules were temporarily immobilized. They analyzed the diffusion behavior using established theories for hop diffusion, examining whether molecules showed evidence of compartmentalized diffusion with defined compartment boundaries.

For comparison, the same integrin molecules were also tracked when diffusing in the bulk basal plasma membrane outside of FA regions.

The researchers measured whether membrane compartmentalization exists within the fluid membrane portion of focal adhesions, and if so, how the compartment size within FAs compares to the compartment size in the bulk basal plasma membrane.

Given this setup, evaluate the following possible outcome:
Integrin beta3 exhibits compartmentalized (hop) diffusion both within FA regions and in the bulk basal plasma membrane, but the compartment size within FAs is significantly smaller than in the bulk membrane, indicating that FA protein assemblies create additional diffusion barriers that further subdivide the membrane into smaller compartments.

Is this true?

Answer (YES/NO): NO